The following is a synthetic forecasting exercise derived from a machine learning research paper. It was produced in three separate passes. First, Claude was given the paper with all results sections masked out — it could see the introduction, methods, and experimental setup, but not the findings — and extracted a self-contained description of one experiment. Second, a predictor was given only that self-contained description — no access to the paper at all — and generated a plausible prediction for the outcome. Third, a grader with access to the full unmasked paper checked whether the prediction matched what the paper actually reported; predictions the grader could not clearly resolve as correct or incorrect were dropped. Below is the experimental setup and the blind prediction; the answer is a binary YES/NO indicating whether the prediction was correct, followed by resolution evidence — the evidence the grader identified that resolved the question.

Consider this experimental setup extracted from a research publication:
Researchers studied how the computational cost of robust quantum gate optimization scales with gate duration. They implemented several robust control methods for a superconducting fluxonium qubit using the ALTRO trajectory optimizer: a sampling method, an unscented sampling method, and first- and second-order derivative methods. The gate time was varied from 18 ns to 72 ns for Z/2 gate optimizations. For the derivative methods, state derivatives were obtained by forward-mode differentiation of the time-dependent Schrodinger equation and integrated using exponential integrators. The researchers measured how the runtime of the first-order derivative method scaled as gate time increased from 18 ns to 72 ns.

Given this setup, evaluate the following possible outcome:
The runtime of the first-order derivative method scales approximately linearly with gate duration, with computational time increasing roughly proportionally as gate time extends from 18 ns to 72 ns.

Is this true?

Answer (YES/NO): NO